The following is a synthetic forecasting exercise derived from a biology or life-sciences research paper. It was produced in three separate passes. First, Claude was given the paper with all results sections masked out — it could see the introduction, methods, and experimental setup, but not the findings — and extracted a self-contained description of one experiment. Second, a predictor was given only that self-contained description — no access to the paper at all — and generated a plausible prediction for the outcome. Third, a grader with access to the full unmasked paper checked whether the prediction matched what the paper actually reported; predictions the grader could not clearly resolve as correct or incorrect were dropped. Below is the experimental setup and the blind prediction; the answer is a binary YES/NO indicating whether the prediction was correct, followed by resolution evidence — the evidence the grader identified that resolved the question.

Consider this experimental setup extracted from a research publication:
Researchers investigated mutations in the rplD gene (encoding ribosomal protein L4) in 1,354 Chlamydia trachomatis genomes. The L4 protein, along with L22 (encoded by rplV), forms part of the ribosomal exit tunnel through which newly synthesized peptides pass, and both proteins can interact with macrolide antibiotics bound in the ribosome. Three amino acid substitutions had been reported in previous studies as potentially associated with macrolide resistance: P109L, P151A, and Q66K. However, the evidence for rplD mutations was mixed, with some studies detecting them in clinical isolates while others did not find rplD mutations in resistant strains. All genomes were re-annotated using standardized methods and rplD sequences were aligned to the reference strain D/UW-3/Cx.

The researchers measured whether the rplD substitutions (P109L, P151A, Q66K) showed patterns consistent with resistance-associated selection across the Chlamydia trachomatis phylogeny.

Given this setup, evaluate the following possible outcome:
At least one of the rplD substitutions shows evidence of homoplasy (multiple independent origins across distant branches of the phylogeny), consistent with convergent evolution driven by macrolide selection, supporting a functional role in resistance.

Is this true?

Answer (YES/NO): NO